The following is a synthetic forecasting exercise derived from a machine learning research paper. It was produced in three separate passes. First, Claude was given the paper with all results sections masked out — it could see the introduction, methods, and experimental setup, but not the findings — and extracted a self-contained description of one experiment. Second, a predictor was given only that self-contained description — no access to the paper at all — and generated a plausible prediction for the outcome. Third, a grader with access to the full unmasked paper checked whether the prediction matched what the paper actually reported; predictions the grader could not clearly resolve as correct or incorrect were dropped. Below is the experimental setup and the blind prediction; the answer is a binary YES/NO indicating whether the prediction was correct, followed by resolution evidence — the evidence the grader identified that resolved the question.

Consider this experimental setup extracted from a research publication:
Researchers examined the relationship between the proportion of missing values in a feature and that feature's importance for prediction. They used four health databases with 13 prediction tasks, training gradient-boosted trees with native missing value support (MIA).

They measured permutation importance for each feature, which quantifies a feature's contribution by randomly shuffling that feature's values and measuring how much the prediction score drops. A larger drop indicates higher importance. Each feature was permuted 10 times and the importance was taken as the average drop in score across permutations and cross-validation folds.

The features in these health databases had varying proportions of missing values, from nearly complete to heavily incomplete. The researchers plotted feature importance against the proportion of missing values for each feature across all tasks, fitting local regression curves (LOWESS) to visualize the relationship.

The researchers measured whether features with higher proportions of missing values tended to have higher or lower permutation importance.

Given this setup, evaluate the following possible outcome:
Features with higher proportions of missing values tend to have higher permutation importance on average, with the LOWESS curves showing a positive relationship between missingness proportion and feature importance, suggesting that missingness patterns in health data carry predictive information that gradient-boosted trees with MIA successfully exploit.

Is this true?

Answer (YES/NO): NO